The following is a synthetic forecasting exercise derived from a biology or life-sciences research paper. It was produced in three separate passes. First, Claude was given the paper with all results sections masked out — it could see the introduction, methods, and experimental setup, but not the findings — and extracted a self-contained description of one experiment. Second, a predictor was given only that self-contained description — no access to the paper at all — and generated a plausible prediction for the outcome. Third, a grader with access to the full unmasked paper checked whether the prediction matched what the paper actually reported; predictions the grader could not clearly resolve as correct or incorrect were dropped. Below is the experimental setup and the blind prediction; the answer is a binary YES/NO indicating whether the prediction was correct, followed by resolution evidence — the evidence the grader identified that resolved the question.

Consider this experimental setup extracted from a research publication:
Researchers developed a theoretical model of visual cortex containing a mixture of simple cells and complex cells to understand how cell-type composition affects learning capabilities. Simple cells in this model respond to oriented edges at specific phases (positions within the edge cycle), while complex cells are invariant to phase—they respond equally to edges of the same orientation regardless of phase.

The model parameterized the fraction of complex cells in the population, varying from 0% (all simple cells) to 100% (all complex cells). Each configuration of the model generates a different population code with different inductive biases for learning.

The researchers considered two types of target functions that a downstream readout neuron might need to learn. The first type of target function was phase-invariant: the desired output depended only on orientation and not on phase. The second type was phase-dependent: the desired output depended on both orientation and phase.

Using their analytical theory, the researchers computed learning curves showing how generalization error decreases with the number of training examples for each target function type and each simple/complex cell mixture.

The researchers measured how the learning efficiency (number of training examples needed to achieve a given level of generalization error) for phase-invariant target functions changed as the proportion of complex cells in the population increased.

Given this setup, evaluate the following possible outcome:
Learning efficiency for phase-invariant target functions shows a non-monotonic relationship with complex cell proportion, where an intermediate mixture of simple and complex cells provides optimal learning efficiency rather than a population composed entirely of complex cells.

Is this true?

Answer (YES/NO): NO